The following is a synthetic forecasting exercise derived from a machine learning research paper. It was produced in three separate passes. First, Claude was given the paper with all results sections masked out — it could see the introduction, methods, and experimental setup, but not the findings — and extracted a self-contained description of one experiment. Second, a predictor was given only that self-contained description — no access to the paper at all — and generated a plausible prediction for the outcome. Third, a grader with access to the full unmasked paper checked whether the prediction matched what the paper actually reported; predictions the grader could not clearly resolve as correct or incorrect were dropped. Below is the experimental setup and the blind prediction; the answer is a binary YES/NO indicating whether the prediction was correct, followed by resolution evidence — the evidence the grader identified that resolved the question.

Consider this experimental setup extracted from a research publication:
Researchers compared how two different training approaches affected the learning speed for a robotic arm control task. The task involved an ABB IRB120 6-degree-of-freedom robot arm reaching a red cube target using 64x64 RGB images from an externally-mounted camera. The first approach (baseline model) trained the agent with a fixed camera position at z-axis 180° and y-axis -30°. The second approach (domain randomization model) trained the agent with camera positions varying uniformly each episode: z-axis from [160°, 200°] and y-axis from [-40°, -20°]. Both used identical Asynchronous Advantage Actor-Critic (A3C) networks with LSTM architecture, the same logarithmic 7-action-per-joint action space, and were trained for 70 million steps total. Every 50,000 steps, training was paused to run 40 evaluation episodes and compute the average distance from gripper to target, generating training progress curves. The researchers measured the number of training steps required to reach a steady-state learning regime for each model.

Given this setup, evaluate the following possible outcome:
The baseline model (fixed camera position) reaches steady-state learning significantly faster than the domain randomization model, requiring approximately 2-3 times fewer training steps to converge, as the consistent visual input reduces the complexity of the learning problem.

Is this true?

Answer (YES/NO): NO